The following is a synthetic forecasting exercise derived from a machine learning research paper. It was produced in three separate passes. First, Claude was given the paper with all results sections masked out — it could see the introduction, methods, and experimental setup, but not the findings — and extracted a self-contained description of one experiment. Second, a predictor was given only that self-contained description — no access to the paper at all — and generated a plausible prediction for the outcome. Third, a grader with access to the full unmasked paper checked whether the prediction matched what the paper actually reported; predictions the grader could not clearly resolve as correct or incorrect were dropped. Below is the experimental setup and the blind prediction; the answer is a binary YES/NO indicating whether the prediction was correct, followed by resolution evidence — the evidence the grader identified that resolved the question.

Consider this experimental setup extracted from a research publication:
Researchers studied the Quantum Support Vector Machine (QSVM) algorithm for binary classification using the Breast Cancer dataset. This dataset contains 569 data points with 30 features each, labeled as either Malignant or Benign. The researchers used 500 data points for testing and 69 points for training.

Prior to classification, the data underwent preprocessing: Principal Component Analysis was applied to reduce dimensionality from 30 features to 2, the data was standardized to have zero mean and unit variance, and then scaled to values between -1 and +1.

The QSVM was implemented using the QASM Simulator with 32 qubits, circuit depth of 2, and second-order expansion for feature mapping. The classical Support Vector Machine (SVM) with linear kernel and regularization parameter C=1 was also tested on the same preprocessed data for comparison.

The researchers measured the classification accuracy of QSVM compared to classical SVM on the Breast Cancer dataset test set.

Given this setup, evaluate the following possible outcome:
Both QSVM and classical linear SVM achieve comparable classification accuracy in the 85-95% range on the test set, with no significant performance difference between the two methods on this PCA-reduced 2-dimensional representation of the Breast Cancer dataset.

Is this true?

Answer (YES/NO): NO